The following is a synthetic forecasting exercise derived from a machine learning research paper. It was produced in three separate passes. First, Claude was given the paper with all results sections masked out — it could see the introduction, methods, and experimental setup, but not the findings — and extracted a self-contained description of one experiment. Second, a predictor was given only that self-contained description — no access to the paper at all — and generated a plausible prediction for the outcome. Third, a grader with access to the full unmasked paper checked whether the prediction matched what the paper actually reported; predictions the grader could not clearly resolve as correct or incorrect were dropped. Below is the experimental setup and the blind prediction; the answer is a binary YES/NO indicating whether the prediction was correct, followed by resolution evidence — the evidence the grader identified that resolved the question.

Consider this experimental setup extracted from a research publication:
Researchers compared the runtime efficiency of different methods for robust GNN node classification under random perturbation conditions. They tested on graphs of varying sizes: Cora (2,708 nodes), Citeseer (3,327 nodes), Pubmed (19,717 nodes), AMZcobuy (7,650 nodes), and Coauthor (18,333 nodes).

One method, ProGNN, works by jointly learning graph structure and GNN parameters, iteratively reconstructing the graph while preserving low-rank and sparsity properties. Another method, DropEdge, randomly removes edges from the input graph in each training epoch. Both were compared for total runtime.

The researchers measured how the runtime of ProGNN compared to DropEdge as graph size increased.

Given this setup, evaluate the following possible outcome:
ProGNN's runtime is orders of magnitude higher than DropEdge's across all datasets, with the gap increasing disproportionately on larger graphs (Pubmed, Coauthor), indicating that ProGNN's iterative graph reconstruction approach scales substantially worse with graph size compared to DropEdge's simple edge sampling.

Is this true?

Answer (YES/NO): YES